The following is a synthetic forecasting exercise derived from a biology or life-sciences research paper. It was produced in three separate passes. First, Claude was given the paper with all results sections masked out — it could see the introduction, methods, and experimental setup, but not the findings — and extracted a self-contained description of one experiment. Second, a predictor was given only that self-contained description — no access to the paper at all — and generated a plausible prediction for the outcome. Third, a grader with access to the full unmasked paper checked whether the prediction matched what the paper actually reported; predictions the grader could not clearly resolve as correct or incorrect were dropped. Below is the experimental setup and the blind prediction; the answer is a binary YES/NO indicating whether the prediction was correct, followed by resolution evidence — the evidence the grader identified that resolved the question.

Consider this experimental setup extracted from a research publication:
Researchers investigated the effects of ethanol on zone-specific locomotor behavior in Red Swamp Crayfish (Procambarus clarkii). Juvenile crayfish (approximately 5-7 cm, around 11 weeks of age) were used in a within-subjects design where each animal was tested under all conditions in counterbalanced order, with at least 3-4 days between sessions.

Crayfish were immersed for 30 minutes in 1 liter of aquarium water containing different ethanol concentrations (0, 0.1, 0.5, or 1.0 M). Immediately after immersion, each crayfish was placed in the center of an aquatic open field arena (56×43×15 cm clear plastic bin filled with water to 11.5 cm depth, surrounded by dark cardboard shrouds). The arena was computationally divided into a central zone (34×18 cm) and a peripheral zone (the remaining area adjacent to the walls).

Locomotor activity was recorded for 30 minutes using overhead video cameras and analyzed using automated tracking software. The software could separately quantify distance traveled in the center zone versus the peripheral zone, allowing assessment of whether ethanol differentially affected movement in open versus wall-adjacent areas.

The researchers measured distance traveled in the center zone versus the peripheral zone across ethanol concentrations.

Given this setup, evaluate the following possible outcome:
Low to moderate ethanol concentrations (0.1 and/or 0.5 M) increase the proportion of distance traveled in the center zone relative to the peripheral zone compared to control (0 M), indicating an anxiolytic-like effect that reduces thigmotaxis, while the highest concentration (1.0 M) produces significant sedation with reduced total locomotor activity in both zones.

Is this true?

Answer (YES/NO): NO